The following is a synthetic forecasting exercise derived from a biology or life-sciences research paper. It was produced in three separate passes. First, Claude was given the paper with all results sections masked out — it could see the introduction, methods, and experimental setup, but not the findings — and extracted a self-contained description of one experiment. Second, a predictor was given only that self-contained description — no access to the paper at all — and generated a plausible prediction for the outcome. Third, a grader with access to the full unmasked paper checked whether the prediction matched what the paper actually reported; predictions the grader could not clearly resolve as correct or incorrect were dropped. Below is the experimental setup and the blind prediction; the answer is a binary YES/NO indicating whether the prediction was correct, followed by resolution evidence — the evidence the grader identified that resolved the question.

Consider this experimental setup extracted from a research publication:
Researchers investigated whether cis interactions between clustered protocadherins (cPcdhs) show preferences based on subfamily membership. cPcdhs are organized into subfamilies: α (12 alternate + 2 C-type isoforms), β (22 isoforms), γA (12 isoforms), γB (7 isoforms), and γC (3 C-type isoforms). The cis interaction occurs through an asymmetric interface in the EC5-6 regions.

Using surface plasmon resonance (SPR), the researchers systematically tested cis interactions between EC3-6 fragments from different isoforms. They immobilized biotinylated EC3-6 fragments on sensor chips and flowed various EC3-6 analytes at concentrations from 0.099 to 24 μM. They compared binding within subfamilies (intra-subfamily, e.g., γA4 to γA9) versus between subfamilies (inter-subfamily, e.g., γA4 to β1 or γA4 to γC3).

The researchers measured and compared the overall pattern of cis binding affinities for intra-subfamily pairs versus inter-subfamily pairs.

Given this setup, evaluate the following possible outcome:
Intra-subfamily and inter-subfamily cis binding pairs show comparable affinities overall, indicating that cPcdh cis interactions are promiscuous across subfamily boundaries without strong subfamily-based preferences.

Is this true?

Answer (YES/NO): NO